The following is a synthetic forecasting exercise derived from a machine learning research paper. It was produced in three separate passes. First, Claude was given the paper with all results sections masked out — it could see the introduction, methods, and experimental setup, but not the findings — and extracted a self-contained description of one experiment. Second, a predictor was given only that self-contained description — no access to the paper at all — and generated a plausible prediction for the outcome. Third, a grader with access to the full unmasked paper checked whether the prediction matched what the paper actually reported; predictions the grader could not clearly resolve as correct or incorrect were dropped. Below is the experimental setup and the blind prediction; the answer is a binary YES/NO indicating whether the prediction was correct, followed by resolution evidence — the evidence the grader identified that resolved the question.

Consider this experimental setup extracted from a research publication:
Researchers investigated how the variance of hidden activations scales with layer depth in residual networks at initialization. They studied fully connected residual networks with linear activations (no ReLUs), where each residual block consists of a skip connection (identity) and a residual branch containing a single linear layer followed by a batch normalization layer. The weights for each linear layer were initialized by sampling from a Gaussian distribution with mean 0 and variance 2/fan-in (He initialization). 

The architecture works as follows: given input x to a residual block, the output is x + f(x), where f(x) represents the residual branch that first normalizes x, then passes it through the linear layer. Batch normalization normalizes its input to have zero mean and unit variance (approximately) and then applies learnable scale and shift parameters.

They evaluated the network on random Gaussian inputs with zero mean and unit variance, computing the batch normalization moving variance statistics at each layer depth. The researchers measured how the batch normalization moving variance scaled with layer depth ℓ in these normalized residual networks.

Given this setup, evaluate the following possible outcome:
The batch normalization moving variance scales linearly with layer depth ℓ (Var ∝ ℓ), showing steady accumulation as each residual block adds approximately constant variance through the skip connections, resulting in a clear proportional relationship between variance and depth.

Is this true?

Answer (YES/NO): YES